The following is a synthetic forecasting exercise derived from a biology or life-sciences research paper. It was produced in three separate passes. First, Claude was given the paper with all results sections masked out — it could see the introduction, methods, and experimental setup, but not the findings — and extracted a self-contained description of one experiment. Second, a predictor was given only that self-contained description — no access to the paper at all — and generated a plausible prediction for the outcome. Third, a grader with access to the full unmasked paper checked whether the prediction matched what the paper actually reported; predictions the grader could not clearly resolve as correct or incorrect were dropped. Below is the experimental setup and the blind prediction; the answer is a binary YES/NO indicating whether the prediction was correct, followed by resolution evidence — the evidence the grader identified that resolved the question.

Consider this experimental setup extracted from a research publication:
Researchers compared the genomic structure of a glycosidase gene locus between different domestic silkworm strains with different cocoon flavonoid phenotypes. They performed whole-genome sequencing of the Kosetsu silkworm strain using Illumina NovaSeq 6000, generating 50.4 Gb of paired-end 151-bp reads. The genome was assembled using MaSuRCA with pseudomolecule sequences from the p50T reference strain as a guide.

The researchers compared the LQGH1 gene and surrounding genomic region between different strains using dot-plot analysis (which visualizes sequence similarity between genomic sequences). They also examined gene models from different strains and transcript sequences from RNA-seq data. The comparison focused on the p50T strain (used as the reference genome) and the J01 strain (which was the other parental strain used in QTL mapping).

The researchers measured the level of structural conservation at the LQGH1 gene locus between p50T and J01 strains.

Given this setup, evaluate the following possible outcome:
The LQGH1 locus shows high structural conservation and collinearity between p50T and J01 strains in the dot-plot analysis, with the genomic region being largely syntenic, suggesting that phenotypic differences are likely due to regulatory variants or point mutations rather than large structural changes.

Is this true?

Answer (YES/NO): NO